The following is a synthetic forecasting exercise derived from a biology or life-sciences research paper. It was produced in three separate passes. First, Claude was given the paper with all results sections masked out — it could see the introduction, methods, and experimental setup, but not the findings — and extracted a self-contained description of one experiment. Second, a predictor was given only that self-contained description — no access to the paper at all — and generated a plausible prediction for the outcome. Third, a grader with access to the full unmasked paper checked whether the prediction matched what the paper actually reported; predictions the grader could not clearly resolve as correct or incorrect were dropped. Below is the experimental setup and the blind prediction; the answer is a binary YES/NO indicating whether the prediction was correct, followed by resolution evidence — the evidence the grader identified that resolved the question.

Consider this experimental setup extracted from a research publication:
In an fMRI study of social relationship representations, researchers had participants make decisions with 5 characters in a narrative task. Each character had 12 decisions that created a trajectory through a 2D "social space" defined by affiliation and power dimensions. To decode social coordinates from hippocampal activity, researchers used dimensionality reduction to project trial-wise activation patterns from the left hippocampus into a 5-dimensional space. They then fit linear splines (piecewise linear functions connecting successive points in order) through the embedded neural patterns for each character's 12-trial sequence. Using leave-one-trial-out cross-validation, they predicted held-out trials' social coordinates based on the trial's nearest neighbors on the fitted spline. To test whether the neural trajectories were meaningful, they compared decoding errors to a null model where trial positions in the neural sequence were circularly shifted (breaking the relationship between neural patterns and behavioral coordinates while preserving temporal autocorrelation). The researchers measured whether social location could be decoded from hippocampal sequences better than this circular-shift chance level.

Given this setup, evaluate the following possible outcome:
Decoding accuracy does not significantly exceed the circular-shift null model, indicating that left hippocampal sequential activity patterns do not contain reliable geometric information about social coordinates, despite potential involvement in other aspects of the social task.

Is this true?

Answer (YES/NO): NO